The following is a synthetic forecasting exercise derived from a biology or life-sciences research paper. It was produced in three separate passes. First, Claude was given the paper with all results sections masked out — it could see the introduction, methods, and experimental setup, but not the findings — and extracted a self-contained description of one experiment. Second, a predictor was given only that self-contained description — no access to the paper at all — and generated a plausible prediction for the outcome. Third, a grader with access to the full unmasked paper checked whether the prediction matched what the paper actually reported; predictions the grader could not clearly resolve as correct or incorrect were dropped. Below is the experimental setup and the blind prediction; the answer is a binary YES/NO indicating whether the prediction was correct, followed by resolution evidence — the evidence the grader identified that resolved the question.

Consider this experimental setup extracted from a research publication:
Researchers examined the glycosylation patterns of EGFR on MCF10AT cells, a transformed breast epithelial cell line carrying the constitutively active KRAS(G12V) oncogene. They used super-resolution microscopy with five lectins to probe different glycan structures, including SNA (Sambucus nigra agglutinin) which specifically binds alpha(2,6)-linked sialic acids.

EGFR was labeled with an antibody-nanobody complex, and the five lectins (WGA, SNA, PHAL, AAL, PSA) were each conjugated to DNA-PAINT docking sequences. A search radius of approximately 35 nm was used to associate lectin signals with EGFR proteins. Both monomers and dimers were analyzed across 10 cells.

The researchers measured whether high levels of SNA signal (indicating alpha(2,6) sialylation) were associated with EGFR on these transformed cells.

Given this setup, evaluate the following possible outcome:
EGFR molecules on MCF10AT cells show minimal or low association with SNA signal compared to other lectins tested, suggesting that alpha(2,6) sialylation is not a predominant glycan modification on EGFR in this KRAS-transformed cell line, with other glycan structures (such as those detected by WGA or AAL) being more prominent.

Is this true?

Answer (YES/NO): YES